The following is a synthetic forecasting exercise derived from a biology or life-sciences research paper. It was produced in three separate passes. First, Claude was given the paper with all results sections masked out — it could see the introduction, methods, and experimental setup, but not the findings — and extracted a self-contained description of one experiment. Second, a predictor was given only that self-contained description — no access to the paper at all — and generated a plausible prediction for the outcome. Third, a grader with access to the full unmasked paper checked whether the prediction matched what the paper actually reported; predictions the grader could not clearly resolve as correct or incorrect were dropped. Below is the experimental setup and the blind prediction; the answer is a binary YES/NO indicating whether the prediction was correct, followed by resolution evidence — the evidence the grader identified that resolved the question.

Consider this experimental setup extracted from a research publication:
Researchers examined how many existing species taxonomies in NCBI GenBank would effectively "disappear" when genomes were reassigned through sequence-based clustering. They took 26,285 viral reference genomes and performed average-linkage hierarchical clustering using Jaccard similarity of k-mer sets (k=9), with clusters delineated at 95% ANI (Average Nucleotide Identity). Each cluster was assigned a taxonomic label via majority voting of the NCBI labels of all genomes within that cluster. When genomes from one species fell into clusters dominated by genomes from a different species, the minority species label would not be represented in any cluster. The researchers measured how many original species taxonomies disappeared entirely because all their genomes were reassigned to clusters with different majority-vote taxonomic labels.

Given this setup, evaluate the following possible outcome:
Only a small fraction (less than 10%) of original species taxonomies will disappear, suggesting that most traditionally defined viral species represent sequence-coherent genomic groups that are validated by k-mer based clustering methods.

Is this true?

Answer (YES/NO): NO